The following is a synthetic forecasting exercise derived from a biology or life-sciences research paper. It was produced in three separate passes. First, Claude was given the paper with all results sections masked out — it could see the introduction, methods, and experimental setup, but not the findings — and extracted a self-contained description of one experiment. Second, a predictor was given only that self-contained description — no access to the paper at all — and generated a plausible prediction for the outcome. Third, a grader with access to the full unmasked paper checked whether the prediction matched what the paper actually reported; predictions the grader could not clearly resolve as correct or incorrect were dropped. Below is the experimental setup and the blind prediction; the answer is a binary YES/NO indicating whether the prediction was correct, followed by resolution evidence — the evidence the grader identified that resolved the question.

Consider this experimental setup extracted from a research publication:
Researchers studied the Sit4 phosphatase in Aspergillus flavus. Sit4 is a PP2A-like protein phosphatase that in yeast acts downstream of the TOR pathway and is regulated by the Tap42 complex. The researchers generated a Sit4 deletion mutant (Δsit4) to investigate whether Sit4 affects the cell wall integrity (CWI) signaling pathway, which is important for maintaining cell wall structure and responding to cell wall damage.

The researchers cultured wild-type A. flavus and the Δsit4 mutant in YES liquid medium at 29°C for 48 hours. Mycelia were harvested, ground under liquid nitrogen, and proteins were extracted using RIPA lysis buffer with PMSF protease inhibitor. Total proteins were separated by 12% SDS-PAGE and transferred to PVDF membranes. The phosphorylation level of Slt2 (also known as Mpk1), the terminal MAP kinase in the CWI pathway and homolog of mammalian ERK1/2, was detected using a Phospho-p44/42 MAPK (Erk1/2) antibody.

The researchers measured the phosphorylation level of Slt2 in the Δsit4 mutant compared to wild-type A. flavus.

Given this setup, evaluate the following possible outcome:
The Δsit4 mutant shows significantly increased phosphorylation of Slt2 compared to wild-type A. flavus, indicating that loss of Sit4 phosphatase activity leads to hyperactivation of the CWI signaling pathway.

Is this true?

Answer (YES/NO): YES